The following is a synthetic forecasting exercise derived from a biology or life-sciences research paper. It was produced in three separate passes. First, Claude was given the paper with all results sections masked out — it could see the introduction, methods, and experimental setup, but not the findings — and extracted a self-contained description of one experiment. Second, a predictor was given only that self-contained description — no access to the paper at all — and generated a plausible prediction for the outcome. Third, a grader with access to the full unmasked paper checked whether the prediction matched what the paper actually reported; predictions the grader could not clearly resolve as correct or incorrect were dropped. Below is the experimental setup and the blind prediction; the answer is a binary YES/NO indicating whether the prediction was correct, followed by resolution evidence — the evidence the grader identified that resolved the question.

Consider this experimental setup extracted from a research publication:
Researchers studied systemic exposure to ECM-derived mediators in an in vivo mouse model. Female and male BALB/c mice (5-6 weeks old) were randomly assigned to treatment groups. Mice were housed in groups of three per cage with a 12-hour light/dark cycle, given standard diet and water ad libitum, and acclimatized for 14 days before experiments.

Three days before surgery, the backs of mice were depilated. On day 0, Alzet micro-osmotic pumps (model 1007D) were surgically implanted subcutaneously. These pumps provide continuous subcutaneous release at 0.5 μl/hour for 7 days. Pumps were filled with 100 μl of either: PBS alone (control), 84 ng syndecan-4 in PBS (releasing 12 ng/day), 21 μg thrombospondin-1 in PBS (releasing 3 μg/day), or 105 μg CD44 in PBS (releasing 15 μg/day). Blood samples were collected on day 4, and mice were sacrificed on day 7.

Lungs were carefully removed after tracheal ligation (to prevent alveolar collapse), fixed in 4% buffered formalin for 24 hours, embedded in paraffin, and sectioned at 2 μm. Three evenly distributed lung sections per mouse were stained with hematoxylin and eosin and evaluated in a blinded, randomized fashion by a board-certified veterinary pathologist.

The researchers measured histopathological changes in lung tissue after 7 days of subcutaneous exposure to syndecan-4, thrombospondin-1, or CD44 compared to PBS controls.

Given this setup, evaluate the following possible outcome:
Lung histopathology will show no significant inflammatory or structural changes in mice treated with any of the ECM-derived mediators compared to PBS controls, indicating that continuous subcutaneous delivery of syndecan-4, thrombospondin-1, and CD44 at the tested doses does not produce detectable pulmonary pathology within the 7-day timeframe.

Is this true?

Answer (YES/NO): YES